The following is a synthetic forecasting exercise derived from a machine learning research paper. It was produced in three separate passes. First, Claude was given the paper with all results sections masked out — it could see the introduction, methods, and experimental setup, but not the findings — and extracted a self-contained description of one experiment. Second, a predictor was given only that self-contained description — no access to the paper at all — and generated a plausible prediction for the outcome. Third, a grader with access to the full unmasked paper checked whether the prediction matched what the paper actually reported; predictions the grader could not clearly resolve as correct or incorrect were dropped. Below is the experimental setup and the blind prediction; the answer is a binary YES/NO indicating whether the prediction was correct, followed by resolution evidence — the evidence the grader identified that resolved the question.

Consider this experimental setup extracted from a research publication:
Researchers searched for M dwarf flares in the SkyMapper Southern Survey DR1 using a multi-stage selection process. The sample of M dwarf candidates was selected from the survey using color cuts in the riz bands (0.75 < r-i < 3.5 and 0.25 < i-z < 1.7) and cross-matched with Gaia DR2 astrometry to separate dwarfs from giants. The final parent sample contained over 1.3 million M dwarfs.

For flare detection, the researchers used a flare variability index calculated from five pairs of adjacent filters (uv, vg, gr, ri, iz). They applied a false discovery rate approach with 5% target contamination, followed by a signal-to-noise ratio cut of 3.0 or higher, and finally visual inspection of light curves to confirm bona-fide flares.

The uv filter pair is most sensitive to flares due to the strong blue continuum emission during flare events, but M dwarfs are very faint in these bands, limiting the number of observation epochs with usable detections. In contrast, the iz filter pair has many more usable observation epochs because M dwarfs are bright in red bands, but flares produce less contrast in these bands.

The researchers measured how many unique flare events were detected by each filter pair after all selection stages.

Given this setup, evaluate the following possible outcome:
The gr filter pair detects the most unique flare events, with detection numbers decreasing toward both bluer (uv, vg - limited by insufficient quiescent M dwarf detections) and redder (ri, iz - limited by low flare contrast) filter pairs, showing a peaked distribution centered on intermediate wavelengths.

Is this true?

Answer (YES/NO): NO